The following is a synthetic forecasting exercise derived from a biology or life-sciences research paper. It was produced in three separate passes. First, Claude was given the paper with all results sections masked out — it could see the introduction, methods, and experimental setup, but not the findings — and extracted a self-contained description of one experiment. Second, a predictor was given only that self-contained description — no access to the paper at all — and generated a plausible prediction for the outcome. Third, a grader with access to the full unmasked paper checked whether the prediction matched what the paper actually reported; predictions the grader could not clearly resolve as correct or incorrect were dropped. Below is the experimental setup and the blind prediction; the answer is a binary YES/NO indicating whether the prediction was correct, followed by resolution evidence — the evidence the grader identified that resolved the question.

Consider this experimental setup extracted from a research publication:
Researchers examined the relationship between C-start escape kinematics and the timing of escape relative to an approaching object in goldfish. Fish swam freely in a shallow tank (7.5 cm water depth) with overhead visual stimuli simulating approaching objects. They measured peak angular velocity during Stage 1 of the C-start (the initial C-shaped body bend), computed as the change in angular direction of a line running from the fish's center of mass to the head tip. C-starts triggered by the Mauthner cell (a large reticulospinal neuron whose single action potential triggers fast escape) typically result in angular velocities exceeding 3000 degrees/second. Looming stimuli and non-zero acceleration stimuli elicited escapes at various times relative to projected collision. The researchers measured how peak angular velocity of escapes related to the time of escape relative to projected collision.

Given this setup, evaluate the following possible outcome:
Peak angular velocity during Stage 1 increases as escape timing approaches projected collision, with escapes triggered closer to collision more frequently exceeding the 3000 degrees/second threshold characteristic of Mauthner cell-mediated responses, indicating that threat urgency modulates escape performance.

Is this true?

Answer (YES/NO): YES